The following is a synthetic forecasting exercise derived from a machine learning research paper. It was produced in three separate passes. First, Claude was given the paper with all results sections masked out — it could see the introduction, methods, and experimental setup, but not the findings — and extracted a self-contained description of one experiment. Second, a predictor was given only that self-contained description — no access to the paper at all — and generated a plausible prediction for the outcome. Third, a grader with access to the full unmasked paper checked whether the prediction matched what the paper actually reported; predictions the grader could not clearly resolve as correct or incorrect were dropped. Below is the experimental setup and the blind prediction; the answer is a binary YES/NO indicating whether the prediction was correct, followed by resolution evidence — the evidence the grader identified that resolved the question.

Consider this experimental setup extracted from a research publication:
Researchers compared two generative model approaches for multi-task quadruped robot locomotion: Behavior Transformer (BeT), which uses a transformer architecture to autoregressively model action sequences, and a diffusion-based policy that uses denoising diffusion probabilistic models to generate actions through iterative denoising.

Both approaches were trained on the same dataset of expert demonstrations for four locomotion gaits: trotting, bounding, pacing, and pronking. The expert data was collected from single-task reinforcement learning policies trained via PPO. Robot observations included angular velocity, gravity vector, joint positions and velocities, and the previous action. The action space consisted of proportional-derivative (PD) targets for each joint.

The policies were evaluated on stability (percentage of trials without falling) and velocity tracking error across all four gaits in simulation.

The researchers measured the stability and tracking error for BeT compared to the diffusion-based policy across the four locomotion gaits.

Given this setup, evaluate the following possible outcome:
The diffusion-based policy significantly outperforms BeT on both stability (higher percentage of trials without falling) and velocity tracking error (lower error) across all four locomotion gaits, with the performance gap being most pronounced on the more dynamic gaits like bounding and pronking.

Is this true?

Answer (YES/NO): NO